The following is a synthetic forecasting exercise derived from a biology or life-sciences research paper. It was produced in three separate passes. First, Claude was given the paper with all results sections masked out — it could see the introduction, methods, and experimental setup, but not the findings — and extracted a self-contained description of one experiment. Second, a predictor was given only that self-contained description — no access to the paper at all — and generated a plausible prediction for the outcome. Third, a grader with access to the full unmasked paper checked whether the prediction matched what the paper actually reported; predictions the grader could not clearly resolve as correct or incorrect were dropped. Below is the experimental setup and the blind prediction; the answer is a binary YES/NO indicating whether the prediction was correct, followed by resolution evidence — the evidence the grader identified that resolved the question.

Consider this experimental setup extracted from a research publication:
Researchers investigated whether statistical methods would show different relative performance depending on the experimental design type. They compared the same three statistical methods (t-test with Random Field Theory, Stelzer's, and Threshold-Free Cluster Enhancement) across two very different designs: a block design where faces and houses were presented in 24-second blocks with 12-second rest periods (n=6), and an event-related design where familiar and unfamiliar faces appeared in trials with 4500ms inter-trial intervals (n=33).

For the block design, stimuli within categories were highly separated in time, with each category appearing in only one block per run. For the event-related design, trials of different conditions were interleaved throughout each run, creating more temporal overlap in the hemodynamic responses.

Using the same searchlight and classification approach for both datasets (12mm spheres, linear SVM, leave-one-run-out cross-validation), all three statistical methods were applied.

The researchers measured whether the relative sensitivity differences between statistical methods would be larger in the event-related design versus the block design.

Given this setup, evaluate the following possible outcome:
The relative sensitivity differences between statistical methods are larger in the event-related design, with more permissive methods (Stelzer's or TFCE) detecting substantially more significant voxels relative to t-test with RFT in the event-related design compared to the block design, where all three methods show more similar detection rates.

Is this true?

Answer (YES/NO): NO